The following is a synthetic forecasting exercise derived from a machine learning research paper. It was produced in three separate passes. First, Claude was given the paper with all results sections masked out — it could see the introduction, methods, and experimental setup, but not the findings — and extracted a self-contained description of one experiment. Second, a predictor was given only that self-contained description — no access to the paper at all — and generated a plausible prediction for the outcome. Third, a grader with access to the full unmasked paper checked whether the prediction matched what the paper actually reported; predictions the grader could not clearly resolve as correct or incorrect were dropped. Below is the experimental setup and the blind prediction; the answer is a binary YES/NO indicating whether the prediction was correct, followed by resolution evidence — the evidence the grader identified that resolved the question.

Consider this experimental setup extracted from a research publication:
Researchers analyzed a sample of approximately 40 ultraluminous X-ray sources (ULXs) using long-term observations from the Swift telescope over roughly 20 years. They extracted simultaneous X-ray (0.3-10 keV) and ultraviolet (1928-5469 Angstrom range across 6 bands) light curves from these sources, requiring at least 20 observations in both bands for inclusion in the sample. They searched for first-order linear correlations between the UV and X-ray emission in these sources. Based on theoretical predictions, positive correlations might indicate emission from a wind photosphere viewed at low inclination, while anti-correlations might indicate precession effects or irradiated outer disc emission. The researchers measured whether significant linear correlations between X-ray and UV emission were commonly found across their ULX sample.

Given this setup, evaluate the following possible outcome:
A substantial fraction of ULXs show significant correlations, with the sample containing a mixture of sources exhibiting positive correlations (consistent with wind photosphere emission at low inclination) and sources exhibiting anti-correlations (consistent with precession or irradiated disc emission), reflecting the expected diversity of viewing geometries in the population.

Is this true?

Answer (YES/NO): NO